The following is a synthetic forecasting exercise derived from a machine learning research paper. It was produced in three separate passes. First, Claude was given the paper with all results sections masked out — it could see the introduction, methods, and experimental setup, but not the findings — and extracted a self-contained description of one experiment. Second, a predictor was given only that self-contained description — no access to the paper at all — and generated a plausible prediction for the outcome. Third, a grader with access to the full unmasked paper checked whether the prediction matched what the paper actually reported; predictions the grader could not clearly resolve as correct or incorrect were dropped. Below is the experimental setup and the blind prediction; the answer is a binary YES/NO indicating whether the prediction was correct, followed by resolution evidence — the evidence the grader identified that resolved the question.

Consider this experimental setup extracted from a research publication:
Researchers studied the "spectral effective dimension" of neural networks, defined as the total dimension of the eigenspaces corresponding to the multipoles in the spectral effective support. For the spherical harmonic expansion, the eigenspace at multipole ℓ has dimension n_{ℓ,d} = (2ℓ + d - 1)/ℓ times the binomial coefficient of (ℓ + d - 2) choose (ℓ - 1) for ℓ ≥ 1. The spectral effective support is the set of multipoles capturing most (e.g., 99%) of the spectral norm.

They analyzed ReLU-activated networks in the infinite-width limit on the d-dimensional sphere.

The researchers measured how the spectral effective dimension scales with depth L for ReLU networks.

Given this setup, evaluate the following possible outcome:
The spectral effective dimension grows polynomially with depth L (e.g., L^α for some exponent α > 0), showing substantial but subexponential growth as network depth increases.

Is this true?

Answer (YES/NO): NO